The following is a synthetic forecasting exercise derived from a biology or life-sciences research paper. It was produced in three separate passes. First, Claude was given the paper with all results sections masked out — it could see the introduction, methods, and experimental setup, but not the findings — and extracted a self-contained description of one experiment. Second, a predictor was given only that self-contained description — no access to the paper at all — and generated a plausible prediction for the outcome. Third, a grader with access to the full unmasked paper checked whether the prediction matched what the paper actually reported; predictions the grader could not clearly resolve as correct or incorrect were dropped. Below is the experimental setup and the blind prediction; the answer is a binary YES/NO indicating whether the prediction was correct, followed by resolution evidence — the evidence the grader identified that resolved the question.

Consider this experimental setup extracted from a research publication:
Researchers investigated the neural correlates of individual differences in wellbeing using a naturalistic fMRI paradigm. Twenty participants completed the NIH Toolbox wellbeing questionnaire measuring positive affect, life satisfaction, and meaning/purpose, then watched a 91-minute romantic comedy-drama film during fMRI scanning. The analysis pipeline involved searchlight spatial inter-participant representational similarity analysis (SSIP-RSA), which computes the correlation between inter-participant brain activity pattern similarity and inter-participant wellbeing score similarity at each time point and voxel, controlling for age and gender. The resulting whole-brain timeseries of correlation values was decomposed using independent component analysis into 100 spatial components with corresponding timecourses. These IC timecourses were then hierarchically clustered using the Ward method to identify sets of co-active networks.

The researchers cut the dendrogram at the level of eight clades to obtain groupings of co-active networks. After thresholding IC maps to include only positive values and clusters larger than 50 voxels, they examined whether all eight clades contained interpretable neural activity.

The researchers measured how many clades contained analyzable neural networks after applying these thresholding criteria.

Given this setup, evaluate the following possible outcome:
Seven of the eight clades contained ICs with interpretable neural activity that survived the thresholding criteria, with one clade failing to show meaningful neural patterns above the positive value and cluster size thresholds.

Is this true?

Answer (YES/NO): YES